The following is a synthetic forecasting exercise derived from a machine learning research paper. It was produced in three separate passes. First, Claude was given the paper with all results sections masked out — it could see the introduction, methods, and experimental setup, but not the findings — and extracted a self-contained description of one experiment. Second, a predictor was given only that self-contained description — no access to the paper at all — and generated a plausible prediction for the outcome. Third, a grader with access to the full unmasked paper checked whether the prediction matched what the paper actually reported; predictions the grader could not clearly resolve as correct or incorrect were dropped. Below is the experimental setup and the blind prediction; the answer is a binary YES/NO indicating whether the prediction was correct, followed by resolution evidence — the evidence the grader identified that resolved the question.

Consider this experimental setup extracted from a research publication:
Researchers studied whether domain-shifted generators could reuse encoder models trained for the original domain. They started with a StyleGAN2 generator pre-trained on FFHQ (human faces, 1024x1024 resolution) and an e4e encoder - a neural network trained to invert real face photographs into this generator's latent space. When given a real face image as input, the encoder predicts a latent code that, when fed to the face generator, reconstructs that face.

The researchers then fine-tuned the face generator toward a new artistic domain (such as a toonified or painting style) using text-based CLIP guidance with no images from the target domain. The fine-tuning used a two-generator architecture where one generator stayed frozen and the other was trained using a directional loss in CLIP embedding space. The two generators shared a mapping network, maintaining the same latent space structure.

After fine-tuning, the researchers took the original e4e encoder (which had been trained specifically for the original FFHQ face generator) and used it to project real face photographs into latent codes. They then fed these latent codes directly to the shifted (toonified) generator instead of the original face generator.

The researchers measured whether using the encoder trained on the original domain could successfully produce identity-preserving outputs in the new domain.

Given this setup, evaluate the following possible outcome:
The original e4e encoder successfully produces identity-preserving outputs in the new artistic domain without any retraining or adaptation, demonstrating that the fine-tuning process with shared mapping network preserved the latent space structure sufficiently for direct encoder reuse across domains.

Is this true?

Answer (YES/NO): YES